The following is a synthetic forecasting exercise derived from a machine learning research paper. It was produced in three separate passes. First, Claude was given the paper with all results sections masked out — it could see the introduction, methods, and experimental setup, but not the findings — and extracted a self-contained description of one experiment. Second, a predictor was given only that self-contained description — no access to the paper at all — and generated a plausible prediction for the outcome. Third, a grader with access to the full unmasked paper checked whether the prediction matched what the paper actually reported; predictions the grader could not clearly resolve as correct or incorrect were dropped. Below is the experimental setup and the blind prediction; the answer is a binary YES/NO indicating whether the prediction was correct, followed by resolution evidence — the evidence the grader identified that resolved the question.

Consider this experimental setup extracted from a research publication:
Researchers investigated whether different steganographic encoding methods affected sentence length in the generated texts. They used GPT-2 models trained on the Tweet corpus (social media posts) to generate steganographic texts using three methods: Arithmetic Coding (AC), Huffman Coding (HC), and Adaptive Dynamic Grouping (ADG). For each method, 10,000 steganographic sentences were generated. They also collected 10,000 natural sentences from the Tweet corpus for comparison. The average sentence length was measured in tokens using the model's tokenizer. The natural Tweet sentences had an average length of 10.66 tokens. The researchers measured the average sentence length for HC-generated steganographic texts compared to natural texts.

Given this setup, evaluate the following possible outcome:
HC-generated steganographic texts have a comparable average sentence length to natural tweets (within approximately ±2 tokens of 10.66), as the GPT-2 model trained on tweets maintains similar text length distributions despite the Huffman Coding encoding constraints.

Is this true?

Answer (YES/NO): YES